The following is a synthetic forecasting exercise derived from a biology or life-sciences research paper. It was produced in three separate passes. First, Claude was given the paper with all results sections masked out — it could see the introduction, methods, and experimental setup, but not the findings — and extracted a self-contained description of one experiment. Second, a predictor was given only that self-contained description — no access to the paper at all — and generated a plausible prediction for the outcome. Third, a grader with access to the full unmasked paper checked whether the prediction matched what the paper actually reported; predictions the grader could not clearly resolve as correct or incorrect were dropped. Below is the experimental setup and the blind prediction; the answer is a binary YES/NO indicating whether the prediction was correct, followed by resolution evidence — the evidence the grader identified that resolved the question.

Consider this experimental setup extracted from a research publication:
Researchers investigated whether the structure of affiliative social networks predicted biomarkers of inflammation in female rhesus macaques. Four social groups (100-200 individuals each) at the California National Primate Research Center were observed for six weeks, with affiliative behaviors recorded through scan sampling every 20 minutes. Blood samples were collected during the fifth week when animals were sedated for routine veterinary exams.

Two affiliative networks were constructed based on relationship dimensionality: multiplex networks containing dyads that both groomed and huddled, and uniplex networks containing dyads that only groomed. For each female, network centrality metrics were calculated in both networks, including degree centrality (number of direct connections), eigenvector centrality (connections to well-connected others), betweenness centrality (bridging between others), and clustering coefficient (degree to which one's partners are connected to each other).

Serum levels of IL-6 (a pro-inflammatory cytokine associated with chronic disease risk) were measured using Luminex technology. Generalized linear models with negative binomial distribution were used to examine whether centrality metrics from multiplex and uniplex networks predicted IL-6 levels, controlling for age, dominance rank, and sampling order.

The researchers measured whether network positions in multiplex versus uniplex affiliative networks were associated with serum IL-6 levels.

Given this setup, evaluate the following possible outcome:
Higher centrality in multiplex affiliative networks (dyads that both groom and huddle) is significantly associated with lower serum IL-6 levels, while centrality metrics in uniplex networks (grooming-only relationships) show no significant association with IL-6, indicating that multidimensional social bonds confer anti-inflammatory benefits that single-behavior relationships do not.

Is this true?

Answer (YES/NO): NO